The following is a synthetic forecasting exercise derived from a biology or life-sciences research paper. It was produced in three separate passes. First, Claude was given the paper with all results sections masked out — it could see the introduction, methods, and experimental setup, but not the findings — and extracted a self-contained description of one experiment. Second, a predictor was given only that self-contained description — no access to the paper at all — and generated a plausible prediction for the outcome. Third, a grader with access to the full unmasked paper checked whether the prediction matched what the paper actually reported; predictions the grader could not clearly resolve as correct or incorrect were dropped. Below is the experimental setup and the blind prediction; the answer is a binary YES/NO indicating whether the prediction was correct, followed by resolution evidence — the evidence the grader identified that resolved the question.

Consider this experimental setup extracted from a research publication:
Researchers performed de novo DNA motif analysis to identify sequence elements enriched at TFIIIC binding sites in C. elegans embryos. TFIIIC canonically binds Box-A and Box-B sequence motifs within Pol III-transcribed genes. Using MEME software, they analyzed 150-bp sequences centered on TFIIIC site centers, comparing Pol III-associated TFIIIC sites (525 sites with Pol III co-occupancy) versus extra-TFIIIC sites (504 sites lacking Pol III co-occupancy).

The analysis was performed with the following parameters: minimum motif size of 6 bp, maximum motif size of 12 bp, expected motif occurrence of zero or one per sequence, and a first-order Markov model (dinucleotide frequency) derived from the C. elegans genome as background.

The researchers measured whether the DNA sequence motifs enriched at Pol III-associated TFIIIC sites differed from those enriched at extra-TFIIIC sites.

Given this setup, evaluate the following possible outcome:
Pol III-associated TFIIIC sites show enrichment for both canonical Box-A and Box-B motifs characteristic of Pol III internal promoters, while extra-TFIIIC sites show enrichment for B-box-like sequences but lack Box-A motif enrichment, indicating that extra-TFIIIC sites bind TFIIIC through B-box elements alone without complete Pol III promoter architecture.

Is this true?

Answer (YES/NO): NO